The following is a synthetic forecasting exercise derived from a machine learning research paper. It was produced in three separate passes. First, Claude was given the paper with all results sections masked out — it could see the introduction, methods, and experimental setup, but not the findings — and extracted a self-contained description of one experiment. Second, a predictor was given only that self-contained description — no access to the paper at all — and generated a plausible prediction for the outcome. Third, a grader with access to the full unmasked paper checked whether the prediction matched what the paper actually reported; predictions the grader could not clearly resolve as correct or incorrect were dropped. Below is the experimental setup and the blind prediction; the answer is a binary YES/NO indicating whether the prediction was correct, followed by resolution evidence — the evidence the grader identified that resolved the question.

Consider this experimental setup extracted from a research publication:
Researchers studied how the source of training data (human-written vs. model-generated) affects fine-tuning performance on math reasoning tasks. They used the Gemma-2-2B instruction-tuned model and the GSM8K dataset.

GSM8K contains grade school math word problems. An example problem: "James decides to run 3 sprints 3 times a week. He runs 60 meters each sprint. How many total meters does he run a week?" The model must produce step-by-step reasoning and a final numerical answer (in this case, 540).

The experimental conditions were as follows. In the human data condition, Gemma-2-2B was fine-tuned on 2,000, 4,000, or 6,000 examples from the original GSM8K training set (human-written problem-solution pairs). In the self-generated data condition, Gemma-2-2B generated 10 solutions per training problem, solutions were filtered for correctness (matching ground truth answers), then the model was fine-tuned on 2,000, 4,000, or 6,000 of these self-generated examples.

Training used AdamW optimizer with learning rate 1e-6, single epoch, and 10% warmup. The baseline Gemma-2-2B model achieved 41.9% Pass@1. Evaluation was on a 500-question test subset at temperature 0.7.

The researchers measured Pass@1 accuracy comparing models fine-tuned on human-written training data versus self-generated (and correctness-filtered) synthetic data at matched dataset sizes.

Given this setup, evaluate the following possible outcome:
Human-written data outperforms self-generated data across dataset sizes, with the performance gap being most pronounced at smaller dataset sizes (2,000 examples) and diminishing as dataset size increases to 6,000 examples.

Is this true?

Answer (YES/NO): NO